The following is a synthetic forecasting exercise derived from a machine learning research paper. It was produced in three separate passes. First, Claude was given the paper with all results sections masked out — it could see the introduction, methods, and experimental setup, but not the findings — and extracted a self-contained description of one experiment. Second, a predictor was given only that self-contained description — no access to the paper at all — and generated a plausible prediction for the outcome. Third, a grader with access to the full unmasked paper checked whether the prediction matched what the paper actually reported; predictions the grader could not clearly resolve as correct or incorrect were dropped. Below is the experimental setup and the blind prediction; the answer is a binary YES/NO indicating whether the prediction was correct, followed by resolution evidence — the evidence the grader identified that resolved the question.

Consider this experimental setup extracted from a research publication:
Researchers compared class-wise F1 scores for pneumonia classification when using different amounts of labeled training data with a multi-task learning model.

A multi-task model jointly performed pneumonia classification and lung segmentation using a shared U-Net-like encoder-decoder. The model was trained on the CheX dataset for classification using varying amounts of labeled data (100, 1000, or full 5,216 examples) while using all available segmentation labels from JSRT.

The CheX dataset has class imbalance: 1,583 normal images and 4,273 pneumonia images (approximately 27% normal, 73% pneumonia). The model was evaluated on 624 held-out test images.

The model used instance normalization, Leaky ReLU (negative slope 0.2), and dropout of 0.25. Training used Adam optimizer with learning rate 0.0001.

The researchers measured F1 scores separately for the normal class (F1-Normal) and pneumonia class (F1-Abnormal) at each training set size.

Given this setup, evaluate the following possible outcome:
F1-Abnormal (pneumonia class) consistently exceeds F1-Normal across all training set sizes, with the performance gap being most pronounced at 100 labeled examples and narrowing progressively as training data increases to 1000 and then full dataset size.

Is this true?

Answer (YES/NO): NO